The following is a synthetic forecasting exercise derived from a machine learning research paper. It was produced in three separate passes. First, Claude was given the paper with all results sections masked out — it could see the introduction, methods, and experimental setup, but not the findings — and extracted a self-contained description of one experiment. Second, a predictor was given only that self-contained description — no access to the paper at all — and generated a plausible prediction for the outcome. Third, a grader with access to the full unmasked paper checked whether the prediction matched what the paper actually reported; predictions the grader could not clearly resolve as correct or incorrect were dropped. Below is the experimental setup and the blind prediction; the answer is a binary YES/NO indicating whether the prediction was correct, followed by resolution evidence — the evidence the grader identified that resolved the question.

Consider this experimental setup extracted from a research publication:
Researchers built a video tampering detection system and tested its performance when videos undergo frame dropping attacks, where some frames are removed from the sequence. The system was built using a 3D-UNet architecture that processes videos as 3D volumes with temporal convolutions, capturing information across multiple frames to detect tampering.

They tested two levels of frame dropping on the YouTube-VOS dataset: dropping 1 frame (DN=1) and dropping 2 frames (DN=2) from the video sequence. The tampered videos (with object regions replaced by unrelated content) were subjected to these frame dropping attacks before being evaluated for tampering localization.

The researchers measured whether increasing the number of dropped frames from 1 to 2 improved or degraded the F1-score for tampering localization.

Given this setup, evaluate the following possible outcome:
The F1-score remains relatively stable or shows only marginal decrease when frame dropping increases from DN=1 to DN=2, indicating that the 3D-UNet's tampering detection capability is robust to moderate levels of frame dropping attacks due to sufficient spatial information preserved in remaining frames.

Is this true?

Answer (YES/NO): NO